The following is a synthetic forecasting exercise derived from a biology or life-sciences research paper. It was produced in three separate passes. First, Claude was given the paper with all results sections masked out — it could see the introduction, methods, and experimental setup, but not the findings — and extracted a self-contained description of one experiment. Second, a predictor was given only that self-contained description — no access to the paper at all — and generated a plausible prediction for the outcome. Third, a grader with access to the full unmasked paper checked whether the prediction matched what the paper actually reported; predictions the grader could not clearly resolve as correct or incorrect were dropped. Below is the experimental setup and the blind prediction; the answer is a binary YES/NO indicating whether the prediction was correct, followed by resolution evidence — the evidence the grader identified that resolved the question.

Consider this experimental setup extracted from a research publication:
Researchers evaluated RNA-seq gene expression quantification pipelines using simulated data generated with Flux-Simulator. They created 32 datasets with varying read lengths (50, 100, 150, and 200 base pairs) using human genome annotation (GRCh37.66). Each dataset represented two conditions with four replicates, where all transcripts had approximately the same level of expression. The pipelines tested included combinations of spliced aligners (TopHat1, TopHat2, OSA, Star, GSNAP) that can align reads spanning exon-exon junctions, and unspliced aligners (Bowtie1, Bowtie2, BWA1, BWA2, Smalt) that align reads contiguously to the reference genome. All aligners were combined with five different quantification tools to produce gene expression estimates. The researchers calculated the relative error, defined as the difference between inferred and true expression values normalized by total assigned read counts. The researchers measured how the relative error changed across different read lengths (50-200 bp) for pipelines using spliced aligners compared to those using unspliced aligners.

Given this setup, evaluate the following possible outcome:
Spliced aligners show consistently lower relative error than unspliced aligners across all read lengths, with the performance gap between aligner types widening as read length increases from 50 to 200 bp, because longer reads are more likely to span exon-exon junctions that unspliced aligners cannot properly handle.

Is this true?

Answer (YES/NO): YES